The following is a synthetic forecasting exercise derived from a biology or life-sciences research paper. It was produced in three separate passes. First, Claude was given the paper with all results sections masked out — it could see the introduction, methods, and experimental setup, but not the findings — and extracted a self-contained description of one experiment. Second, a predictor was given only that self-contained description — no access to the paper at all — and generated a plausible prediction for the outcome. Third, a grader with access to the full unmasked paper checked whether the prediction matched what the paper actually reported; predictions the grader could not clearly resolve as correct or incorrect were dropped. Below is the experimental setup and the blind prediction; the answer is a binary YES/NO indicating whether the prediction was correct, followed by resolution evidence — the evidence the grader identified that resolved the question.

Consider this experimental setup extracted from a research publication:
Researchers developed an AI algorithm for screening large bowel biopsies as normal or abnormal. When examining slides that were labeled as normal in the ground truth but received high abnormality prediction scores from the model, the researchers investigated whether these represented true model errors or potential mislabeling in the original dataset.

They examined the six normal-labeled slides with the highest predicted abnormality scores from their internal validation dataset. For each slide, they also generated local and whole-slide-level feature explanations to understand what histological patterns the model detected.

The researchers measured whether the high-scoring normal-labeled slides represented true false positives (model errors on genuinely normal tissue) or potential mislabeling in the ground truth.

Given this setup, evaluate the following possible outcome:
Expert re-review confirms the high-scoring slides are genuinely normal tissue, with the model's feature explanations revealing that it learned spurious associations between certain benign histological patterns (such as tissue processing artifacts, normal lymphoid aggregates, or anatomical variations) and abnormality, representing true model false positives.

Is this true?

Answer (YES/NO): NO